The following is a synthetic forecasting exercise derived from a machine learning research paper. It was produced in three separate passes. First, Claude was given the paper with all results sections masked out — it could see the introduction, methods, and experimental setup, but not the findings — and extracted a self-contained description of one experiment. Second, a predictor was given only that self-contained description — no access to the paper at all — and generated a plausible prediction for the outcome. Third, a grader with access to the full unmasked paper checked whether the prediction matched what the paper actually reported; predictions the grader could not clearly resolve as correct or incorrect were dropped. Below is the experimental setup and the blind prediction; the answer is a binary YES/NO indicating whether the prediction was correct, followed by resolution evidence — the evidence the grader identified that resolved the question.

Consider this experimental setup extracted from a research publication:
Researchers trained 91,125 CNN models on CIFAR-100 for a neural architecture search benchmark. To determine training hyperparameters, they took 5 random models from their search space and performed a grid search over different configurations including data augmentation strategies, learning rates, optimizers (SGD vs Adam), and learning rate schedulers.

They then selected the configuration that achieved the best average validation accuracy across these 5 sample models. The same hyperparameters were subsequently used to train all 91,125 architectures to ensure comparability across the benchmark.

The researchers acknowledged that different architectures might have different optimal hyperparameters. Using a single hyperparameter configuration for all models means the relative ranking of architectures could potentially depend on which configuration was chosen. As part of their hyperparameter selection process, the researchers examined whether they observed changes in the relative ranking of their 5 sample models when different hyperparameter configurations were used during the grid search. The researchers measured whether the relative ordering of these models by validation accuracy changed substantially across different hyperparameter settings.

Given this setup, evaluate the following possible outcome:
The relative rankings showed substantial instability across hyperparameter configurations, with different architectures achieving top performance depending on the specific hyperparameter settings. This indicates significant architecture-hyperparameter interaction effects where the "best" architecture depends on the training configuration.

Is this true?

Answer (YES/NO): NO